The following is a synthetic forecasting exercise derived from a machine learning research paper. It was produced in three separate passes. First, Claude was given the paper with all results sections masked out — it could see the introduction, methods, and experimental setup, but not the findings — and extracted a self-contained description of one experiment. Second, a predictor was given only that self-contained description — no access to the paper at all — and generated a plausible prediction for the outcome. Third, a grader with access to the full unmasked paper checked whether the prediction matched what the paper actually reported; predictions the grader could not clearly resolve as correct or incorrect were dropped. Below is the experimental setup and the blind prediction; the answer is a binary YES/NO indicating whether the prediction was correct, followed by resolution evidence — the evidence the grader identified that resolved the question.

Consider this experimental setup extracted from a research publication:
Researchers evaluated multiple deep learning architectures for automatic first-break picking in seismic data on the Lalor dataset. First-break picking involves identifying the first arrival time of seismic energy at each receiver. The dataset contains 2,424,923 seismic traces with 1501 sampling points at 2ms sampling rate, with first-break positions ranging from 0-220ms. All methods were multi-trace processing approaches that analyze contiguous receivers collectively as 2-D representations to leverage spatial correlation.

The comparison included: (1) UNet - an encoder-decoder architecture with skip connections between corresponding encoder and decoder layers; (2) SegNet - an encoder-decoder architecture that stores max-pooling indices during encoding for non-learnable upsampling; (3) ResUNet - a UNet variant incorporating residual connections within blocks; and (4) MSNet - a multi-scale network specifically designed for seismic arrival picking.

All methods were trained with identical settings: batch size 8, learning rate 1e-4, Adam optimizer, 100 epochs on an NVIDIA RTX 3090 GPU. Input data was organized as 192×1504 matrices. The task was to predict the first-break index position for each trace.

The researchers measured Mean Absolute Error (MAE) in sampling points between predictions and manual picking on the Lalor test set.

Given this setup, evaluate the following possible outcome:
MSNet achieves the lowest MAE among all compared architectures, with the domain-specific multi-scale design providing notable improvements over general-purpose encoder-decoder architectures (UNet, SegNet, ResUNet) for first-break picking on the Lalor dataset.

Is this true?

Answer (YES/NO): NO